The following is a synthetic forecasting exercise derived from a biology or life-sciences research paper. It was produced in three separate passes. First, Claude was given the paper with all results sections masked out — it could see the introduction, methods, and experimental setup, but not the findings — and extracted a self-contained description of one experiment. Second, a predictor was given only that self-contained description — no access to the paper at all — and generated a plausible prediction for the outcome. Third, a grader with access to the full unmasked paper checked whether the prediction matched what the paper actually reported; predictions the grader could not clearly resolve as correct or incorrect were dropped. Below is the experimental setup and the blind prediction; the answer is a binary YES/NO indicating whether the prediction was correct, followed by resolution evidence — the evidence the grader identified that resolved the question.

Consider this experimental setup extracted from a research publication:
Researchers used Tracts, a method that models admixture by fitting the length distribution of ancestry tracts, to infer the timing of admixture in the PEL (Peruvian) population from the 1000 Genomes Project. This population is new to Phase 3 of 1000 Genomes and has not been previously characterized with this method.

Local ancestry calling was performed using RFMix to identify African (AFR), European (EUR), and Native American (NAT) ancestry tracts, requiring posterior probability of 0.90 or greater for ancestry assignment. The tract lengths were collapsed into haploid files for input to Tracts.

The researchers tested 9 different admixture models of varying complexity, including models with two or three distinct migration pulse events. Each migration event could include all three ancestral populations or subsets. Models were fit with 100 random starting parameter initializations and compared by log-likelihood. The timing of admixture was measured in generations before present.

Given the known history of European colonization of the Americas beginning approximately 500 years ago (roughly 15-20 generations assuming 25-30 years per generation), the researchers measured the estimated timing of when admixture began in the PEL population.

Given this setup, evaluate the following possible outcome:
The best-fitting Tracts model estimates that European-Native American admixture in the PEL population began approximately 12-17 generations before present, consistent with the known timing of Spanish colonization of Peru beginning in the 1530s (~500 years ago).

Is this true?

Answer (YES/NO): YES